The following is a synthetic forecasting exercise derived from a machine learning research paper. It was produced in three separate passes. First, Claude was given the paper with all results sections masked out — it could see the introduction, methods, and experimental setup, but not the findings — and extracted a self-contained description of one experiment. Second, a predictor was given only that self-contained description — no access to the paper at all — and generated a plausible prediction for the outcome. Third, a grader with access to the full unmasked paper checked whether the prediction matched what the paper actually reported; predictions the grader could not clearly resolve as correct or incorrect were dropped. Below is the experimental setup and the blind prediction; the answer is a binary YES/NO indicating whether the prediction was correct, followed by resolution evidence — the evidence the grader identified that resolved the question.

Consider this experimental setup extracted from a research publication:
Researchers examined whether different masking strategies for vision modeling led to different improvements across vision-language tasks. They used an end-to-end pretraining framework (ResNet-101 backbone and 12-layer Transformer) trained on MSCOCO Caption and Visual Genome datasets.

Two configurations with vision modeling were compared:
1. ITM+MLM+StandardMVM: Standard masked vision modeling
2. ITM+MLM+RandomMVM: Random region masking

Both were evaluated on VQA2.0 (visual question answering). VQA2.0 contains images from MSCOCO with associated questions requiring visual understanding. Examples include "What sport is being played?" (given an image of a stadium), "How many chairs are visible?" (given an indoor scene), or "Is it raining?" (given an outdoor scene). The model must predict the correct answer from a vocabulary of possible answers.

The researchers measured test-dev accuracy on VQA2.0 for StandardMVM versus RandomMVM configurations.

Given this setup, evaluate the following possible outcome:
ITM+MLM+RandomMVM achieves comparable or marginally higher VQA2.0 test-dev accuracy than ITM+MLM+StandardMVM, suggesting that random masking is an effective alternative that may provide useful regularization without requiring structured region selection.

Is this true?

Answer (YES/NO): YES